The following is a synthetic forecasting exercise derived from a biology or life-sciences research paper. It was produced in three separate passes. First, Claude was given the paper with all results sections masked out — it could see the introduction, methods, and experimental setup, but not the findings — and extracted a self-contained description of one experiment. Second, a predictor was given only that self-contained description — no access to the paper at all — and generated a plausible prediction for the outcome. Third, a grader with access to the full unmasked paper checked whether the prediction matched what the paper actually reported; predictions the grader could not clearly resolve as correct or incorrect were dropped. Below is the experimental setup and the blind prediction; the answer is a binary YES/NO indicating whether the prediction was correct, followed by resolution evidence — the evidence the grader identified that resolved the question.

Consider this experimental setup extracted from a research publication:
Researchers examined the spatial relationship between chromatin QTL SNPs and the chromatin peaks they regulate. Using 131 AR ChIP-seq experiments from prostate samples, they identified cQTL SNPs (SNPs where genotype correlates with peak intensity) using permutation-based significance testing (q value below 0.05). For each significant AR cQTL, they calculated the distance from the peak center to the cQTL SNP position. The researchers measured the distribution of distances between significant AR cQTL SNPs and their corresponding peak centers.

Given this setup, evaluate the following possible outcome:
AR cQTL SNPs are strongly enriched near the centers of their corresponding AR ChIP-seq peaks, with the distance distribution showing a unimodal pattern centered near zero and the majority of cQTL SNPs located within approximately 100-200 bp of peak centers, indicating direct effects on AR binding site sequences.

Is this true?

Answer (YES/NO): NO